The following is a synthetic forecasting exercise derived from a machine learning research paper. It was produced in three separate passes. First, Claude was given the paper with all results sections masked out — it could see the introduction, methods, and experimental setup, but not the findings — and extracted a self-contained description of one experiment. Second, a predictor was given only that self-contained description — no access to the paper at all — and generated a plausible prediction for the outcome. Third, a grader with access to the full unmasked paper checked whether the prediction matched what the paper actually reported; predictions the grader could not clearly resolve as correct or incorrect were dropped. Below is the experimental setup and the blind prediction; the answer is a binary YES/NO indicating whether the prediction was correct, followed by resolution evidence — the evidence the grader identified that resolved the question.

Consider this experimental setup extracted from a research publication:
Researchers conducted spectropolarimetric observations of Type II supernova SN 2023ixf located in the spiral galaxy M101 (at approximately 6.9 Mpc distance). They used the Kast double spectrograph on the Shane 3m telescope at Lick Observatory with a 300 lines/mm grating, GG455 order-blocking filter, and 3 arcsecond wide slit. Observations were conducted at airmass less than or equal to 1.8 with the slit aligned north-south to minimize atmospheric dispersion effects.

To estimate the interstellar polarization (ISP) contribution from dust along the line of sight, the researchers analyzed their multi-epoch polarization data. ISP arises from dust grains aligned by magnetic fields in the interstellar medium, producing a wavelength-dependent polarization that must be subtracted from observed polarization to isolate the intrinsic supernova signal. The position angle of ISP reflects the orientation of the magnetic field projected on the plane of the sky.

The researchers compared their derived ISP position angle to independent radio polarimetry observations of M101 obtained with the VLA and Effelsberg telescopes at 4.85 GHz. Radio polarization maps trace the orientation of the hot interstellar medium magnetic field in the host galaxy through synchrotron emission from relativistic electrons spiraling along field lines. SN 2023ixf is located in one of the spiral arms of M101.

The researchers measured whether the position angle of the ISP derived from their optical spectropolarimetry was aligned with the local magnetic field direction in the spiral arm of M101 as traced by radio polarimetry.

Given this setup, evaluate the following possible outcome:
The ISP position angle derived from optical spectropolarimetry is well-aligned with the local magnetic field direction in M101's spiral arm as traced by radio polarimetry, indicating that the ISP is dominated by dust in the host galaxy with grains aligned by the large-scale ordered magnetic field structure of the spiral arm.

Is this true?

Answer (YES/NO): YES